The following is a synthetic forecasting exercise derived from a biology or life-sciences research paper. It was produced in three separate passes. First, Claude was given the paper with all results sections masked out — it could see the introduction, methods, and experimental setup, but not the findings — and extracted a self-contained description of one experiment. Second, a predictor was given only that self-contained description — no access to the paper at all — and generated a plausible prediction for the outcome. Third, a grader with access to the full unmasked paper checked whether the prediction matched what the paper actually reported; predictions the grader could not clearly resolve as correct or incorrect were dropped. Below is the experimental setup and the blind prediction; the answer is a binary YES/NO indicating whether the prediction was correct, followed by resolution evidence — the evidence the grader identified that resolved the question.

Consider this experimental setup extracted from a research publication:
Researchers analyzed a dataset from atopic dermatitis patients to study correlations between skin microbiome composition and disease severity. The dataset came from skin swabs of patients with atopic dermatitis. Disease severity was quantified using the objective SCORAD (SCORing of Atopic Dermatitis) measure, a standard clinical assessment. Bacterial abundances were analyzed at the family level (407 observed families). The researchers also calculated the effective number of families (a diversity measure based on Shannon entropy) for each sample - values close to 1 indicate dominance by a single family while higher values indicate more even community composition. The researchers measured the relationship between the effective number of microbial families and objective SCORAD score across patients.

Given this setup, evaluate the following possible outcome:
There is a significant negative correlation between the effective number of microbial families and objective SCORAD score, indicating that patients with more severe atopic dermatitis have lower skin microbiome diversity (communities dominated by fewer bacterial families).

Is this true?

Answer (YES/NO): YES